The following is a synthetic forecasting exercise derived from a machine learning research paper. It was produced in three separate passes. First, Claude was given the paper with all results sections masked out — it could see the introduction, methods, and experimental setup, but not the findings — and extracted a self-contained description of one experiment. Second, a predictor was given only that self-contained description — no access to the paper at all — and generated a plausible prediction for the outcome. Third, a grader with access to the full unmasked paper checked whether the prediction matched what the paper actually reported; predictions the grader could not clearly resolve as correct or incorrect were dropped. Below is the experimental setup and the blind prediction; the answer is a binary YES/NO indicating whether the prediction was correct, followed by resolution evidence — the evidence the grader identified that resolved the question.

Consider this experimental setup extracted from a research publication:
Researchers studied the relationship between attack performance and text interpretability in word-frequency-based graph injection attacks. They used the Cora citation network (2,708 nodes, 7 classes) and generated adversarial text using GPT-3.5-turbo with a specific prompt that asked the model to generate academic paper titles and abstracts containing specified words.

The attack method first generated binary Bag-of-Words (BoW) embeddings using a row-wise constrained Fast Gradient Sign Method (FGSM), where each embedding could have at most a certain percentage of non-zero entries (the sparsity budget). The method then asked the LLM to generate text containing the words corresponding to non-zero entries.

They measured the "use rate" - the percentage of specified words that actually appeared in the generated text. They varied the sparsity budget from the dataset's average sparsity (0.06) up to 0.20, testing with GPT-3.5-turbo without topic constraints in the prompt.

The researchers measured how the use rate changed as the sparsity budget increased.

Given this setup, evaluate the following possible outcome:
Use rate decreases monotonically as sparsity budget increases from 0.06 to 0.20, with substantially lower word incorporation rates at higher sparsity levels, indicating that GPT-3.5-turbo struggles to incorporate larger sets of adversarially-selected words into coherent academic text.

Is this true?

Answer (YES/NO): YES